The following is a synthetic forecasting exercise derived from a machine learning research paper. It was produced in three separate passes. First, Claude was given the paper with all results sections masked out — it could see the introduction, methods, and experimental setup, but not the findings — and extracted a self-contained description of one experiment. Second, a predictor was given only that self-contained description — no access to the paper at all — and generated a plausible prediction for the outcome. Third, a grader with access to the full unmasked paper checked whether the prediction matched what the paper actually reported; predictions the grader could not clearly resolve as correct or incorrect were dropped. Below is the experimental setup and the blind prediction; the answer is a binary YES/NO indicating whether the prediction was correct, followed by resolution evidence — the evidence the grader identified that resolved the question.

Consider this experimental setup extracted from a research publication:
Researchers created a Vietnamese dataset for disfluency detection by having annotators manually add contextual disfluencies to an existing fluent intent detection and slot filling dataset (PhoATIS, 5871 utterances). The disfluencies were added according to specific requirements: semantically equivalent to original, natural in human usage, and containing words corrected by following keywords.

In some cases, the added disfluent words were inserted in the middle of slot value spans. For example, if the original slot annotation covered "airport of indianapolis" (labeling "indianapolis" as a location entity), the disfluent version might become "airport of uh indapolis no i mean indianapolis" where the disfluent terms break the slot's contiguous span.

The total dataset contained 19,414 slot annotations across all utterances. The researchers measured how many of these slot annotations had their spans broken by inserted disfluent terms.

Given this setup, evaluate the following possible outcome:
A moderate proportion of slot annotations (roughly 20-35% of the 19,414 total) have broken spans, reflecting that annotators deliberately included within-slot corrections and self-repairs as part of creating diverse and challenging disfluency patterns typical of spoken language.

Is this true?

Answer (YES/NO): NO